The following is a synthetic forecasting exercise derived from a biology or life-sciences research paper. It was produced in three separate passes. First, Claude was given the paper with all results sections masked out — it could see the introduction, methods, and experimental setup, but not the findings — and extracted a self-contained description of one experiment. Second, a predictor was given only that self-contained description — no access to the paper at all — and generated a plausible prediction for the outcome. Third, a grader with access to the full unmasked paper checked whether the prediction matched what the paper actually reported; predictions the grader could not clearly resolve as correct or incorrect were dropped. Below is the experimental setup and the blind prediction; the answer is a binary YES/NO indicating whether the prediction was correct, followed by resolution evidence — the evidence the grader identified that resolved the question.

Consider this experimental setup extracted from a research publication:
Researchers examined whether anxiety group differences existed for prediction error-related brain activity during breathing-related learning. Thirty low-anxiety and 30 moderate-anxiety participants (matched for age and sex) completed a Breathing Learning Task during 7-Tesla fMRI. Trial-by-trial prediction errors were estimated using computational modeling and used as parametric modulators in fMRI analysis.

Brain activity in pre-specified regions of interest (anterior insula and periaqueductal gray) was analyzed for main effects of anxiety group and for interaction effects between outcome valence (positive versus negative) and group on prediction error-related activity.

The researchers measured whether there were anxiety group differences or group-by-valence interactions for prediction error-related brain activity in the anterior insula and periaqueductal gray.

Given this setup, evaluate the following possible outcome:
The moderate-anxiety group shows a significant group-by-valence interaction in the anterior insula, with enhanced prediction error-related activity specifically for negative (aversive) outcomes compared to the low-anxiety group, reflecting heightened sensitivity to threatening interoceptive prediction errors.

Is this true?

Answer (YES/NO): NO